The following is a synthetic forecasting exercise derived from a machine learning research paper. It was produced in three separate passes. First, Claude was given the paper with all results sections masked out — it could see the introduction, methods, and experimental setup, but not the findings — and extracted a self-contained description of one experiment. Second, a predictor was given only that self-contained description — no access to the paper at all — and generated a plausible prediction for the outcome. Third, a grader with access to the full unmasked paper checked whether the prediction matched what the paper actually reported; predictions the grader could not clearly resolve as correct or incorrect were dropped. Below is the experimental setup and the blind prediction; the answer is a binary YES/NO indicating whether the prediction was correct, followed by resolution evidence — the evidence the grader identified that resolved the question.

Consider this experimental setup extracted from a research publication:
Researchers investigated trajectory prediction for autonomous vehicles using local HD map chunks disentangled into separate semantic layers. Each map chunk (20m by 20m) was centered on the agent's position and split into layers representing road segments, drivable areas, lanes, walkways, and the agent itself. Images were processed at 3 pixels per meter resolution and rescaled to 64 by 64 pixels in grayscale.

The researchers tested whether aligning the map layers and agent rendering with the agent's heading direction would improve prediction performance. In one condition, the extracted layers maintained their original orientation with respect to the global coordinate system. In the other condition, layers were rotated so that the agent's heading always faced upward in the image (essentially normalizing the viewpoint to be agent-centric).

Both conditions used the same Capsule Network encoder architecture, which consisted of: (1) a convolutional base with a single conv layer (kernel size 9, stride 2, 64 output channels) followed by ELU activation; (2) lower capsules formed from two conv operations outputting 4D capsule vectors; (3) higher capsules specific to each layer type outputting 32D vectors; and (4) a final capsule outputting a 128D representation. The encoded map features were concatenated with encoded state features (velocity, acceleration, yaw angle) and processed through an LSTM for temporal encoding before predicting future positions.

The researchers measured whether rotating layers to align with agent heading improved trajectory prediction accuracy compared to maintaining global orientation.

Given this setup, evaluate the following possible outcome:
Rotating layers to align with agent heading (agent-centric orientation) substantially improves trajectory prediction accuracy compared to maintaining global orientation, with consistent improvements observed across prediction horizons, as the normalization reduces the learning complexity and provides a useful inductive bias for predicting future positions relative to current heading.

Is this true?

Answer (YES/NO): NO